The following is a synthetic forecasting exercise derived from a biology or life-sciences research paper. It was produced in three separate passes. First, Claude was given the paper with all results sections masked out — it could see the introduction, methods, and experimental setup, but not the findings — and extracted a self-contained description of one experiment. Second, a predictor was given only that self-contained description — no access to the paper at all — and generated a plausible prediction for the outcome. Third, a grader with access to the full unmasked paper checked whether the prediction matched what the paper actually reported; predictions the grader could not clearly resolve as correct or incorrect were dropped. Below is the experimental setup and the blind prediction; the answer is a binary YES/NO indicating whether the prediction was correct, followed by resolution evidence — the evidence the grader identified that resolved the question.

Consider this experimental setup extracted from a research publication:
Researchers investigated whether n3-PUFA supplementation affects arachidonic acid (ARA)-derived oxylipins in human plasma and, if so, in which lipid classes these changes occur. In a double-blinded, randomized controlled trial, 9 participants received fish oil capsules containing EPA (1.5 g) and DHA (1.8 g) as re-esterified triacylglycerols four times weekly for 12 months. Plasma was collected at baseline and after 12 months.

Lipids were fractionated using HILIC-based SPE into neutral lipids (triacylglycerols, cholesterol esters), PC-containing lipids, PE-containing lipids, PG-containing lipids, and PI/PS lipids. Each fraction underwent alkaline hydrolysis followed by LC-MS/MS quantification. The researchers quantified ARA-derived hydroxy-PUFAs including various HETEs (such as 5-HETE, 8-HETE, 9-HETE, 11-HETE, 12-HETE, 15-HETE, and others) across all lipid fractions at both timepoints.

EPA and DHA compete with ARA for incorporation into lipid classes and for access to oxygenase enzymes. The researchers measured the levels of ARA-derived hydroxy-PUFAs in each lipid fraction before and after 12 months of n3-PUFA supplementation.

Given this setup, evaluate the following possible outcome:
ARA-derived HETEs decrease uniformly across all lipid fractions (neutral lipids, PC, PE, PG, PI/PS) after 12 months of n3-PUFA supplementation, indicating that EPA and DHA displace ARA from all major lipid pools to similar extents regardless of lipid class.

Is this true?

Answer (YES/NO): NO